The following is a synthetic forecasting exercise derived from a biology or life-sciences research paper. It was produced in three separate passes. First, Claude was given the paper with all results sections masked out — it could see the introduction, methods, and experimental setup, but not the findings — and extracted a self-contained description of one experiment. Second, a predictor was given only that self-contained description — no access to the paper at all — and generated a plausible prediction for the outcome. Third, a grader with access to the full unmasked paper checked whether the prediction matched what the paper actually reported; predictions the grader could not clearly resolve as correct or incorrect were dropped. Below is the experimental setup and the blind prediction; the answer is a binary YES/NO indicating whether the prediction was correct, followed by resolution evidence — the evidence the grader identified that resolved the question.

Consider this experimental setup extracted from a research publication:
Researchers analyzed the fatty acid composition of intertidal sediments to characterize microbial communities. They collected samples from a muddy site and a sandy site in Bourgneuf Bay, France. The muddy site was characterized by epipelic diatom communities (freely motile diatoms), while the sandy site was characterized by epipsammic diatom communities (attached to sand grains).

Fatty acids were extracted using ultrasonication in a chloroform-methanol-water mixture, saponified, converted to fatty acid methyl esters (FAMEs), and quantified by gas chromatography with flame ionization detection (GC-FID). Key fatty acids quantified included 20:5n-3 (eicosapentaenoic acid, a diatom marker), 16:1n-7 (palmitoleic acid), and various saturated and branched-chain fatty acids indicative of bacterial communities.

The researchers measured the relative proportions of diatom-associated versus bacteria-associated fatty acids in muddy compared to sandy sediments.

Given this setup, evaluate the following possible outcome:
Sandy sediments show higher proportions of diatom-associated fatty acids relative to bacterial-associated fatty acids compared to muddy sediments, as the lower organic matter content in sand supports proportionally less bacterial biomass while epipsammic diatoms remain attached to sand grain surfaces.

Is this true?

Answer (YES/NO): YES